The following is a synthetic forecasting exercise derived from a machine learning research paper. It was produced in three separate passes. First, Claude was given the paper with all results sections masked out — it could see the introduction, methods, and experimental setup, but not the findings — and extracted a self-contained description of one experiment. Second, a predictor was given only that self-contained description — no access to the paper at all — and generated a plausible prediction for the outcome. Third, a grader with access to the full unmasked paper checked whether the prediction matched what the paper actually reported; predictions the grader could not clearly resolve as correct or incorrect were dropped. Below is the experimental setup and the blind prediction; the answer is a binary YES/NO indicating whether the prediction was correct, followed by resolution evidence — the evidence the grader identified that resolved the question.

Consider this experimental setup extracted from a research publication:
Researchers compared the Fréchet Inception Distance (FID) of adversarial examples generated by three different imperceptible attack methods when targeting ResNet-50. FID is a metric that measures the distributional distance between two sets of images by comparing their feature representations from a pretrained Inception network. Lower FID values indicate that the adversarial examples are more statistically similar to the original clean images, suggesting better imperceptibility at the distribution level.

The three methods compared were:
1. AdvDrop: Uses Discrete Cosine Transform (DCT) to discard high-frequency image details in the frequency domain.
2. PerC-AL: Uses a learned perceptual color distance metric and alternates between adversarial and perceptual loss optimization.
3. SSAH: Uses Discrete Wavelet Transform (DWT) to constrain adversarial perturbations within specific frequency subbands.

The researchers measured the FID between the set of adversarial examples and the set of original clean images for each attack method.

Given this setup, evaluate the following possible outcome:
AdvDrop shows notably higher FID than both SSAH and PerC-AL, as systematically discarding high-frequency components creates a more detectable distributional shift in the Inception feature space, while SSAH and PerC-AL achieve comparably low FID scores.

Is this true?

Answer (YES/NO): NO